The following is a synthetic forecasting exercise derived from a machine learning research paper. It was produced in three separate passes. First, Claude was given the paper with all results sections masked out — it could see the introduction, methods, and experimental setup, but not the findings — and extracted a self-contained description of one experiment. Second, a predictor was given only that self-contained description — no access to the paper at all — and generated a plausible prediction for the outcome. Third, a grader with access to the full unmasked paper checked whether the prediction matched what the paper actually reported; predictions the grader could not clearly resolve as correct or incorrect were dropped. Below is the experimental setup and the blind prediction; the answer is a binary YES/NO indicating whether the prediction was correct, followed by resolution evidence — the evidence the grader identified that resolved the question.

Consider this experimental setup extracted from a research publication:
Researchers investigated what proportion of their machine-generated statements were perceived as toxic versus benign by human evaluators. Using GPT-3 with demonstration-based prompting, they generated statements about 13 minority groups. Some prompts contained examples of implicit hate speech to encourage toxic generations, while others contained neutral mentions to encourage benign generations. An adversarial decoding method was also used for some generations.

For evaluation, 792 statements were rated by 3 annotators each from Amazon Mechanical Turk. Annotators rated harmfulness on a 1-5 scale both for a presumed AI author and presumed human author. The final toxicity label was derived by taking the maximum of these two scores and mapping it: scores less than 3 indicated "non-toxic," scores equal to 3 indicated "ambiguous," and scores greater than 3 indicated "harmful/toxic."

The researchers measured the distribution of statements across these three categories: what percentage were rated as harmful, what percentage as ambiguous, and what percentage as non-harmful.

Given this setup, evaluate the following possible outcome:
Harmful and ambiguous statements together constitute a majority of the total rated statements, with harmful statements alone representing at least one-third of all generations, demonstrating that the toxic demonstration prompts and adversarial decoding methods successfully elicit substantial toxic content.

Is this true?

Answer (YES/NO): NO